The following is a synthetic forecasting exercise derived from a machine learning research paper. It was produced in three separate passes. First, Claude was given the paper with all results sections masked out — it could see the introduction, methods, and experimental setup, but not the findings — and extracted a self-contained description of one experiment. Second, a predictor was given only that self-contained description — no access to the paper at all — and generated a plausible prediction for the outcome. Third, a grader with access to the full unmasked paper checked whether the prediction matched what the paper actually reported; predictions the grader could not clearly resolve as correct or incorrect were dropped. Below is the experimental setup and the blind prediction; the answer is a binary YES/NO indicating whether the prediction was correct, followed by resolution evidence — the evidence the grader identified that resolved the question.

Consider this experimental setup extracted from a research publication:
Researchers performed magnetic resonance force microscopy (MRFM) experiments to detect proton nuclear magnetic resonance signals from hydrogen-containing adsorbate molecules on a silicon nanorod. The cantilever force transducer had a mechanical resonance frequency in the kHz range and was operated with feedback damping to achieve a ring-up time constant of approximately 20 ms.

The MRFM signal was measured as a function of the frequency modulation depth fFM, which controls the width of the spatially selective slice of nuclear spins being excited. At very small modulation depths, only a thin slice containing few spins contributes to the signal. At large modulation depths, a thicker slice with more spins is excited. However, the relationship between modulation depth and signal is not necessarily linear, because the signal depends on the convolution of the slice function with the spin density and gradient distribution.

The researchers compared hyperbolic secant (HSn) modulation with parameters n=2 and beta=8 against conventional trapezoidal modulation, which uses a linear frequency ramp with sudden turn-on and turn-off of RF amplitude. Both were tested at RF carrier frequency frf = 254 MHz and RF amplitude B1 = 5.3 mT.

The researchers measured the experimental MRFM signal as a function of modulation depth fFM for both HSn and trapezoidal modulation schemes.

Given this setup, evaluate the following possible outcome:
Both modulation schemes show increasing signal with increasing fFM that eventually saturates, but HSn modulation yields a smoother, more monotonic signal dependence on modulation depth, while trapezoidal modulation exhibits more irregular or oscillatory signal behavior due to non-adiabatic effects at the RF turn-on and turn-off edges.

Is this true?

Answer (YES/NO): NO